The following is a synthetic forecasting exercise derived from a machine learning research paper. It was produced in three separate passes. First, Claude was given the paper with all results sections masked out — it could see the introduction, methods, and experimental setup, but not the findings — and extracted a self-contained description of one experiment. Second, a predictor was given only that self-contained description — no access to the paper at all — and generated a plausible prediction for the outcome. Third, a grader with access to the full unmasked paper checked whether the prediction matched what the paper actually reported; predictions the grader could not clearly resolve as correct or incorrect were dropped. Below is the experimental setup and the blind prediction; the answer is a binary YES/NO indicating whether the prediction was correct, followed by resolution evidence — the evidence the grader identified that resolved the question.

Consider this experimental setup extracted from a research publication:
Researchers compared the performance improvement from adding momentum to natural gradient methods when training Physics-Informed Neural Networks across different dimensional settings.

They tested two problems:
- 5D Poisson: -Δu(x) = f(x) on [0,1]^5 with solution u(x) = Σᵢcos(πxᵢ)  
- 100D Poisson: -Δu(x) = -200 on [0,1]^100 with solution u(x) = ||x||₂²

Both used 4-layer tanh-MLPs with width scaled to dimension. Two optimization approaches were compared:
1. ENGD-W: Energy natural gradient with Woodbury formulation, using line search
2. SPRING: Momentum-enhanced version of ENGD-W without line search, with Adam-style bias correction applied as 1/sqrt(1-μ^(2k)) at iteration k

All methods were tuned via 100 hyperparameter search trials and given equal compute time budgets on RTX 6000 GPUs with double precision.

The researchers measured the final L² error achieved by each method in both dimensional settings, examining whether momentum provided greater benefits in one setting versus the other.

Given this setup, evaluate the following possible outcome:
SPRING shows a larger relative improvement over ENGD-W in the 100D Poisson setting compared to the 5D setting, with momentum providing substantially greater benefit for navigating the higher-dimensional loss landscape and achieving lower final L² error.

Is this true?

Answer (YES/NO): YES